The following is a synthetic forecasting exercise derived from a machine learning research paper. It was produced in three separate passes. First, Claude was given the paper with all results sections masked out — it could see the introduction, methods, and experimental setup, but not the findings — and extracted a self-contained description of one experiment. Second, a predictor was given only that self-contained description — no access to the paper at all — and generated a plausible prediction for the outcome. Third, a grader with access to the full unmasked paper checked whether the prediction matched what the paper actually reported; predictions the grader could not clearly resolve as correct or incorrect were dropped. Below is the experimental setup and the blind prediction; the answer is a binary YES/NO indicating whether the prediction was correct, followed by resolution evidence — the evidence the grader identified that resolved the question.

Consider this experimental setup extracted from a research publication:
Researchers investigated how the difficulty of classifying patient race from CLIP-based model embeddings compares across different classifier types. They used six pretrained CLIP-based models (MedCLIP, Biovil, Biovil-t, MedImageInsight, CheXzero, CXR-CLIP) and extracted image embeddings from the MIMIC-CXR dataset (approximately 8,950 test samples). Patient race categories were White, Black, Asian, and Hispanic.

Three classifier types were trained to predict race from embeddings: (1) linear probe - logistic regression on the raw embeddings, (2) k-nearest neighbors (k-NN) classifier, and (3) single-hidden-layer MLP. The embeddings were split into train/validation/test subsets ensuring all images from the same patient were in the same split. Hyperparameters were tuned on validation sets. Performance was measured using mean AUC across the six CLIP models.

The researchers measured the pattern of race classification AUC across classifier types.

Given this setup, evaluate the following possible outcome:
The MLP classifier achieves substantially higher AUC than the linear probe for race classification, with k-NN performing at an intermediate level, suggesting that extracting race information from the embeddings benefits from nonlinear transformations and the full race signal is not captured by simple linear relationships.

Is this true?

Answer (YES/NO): NO